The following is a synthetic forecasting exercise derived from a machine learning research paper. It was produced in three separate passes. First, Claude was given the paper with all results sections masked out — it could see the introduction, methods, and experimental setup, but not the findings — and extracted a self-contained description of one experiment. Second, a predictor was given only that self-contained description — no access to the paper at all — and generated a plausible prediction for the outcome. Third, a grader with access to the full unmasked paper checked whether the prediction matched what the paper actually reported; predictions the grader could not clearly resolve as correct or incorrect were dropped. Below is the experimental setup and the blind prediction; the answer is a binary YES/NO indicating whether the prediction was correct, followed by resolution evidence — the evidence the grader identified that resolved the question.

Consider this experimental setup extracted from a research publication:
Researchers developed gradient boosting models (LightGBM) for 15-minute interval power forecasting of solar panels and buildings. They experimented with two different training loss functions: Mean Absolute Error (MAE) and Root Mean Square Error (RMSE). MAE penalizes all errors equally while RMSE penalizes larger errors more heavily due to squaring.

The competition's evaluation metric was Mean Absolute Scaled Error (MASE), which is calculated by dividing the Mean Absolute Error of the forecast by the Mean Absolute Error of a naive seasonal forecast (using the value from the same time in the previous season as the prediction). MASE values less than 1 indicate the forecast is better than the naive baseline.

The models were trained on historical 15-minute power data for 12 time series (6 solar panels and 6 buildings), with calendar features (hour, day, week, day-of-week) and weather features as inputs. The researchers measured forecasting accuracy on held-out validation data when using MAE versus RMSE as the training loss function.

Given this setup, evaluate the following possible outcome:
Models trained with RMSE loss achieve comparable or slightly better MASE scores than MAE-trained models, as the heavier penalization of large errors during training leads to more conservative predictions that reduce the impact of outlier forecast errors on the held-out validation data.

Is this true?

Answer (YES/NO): NO